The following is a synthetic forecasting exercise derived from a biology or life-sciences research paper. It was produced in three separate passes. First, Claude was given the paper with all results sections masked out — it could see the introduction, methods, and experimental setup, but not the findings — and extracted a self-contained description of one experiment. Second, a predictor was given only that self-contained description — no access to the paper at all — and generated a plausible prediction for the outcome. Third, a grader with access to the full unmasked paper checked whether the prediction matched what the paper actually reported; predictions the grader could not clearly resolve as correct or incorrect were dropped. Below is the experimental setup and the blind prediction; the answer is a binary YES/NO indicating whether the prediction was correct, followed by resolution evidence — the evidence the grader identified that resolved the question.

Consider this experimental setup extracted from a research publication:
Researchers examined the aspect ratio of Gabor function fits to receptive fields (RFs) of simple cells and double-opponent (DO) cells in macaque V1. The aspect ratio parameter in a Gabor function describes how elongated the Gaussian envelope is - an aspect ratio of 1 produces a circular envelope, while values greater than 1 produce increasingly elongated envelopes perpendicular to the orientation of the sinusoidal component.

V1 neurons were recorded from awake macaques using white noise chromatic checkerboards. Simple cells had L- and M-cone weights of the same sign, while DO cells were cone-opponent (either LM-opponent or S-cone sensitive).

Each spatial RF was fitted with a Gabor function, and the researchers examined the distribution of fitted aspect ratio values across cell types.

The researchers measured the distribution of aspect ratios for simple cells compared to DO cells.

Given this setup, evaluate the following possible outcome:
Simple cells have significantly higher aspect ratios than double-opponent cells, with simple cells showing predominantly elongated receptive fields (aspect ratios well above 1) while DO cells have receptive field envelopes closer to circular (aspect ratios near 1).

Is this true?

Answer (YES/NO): YES